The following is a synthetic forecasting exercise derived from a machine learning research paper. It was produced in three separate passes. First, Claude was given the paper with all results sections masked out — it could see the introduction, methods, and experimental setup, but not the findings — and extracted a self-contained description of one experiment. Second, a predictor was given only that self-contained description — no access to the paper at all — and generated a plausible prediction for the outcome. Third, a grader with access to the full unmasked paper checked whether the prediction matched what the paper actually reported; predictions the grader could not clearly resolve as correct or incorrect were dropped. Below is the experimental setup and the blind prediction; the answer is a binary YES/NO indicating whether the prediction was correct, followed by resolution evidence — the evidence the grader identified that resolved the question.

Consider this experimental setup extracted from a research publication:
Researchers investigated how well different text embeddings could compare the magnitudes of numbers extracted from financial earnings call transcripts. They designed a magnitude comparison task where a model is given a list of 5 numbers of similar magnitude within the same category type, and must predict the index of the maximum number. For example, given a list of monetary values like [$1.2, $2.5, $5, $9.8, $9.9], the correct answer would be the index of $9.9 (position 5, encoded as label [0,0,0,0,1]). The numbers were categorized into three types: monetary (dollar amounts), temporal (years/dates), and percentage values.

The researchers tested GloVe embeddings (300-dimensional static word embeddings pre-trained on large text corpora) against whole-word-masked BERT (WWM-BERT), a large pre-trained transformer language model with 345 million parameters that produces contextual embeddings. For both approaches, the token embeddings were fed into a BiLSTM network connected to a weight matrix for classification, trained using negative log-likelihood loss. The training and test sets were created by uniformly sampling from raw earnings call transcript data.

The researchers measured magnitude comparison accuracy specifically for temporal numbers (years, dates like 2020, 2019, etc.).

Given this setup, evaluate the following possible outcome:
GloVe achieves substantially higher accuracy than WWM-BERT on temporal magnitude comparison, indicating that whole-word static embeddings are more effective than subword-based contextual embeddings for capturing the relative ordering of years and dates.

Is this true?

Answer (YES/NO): NO